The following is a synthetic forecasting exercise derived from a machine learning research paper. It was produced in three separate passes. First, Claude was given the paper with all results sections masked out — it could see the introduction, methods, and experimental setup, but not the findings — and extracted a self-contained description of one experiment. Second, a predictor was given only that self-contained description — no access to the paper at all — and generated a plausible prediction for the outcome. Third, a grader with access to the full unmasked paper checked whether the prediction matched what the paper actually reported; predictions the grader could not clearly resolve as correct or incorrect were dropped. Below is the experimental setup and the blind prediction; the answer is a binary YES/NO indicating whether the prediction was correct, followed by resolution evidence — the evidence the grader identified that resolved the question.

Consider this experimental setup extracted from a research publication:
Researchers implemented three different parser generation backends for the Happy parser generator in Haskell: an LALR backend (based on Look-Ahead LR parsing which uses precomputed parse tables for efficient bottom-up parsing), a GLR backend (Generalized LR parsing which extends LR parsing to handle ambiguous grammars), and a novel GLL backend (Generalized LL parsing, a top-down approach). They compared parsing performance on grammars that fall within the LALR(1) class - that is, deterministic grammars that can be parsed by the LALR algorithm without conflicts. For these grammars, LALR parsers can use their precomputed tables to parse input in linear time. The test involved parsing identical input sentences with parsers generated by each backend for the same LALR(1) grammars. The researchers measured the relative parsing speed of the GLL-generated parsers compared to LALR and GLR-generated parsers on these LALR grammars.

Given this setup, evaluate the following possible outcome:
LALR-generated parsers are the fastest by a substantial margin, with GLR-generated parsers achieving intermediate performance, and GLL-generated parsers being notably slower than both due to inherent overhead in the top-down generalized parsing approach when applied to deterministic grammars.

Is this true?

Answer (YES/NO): YES